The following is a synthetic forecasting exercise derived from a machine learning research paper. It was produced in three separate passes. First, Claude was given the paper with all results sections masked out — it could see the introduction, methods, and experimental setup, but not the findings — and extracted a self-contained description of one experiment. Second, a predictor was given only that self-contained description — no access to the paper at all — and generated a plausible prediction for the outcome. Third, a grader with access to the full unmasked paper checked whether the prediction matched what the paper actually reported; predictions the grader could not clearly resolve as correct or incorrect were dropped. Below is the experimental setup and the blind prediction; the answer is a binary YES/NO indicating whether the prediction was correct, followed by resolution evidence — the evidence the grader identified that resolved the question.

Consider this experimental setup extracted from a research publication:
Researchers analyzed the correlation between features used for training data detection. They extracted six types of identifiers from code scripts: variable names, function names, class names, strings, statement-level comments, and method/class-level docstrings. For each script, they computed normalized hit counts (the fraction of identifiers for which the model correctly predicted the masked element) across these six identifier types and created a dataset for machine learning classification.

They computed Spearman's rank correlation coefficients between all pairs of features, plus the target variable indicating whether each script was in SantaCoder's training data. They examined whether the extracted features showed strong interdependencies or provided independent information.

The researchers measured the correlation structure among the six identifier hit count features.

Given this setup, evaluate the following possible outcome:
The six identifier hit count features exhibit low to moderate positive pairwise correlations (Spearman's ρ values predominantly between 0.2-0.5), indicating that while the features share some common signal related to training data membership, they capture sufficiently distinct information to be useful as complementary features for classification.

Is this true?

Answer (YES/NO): NO